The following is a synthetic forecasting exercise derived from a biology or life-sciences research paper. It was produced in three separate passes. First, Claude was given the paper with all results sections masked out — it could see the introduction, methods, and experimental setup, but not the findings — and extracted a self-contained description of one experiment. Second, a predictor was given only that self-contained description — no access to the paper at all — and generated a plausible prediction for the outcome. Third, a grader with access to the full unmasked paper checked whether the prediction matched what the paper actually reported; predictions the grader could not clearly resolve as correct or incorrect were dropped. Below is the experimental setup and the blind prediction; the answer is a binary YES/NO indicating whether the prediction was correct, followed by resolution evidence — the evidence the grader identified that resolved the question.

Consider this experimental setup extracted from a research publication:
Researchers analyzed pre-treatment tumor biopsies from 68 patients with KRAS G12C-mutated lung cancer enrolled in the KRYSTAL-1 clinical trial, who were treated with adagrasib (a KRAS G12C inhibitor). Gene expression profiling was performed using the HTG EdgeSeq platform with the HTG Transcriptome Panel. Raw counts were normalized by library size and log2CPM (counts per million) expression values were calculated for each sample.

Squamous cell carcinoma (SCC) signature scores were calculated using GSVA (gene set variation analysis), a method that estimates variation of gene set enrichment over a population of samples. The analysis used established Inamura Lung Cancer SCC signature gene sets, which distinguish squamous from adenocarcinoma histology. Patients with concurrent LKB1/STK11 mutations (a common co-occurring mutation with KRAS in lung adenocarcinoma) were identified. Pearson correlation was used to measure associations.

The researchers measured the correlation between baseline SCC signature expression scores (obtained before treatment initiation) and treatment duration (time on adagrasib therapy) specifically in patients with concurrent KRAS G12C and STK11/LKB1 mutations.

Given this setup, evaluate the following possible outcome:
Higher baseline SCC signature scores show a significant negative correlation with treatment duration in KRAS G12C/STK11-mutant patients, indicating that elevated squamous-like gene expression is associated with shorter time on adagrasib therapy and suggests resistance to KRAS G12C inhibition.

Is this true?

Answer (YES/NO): YES